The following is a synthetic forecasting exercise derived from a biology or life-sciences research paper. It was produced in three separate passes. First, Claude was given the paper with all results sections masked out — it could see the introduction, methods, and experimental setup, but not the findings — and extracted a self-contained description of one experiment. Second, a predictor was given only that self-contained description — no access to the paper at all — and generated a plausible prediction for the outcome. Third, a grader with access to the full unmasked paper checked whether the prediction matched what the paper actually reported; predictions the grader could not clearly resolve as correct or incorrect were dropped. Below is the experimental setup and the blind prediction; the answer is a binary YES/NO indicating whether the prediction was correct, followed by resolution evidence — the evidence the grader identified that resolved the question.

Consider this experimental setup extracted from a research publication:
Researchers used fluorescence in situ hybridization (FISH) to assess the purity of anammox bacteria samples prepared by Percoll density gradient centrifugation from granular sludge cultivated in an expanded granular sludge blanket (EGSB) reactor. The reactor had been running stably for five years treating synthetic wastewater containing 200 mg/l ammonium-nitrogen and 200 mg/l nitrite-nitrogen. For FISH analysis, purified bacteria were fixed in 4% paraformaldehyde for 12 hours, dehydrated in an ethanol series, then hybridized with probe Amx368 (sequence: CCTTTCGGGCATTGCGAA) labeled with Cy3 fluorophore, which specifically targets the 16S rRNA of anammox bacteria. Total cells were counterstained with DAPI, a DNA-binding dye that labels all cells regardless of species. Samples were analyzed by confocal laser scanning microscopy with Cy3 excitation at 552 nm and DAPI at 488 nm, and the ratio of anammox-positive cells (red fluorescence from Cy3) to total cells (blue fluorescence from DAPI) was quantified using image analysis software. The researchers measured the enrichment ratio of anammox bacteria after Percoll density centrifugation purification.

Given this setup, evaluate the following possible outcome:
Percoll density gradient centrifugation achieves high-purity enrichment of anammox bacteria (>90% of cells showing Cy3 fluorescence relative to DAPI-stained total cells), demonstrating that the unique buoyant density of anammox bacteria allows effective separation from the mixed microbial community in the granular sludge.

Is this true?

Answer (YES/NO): YES